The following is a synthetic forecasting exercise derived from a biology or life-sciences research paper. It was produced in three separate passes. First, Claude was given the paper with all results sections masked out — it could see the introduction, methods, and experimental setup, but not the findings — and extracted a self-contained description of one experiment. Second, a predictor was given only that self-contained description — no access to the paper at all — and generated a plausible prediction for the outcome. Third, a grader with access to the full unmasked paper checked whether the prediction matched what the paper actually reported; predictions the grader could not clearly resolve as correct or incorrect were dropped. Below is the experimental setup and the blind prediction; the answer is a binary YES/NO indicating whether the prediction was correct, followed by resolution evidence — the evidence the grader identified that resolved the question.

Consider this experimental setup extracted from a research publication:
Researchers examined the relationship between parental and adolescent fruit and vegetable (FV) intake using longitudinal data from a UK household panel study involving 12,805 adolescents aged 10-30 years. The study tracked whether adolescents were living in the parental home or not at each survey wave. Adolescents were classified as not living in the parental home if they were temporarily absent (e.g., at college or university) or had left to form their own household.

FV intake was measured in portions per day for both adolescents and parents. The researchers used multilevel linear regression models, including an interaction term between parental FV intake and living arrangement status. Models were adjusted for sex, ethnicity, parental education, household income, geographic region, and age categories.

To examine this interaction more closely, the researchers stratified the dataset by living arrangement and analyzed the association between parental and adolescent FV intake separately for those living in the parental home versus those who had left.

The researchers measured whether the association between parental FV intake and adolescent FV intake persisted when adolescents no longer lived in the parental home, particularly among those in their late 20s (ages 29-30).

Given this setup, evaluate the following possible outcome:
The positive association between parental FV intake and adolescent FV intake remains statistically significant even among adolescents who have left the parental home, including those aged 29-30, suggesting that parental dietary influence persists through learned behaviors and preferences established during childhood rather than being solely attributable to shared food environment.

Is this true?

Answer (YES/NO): YES